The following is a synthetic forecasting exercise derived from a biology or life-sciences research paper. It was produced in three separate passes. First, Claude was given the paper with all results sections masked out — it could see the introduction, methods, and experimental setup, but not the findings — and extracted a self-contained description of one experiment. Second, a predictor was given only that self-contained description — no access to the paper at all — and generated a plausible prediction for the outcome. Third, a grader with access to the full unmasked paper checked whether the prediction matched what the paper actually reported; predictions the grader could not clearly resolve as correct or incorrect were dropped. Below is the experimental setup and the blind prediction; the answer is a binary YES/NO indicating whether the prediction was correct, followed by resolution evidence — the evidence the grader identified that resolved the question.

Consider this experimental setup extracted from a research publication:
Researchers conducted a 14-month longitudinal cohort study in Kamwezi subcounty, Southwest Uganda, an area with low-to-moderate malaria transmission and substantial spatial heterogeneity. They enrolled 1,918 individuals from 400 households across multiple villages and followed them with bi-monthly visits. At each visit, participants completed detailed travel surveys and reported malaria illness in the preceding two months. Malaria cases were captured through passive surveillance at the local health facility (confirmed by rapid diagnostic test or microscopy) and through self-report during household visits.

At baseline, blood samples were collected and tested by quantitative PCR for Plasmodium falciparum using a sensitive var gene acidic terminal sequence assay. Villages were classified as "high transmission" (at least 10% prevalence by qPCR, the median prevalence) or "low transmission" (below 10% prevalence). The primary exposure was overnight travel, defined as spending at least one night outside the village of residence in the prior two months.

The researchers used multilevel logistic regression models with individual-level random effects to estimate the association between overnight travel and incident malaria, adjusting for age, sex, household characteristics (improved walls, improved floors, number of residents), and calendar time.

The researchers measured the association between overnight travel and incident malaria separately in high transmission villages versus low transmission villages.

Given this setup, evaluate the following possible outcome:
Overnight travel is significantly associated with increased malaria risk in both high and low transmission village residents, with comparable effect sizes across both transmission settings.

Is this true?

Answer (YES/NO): NO